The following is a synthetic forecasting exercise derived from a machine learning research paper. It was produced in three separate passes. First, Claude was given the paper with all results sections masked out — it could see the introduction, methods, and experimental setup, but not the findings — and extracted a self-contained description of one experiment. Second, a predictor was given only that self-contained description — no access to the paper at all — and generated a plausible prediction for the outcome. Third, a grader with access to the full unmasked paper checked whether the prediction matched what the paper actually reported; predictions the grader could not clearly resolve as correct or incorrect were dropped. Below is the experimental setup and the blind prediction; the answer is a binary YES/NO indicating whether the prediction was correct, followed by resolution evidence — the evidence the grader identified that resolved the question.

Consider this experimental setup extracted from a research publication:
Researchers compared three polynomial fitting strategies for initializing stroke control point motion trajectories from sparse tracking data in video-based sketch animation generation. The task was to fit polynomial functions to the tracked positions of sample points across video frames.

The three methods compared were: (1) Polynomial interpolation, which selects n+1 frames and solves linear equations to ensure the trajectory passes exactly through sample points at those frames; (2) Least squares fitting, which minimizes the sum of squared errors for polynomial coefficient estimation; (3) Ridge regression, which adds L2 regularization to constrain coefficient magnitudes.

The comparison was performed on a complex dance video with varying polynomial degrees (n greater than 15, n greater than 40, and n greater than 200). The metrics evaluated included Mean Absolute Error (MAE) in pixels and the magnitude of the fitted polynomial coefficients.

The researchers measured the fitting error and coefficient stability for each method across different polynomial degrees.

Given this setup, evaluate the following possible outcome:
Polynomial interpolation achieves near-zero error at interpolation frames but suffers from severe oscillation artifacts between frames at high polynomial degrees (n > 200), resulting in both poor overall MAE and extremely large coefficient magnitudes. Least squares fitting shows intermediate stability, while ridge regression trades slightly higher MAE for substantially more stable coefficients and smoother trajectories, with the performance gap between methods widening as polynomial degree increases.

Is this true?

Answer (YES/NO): NO